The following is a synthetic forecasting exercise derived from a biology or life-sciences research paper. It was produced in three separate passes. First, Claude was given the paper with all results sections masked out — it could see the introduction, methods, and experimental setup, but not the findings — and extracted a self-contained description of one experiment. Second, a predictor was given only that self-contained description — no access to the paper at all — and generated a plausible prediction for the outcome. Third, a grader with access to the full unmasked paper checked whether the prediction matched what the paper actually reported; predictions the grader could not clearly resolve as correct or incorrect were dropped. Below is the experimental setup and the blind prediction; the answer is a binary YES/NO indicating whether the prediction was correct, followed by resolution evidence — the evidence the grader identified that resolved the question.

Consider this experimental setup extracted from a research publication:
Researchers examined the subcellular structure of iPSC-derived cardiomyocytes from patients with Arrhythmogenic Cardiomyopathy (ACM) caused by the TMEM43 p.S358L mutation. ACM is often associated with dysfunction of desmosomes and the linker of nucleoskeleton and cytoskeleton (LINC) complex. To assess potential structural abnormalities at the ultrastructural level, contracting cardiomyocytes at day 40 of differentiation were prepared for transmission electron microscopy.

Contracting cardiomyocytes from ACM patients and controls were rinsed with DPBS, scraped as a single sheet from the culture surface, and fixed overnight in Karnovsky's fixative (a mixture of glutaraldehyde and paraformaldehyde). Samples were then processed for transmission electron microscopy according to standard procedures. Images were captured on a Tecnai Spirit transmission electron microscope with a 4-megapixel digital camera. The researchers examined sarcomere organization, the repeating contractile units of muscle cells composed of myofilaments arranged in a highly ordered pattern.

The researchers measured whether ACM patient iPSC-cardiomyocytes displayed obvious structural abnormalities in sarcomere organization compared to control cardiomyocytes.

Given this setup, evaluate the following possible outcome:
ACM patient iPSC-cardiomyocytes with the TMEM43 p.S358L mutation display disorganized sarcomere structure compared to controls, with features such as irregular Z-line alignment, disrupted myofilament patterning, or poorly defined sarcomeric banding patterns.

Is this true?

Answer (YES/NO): NO